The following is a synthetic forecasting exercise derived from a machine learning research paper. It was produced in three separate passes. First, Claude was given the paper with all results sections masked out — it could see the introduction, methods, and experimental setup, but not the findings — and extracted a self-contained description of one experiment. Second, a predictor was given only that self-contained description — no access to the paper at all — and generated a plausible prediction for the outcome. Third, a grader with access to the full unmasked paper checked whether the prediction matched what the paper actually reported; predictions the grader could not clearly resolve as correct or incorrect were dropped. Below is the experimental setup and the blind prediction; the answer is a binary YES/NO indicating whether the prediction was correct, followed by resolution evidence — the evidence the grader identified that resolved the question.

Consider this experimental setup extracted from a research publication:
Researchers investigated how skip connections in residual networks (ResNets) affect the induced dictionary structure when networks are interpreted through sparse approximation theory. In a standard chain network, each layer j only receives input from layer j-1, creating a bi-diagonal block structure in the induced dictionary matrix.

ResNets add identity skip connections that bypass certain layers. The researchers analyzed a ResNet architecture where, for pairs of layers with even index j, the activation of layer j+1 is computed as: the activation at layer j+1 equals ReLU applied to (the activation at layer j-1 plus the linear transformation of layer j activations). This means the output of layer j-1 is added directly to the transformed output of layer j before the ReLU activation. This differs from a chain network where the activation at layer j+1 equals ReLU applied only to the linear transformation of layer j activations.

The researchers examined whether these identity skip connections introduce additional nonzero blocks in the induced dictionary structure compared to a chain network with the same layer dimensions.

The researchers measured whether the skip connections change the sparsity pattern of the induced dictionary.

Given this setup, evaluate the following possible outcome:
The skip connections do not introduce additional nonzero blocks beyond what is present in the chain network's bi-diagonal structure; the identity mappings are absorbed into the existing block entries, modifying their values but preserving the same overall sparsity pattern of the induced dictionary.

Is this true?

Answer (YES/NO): NO